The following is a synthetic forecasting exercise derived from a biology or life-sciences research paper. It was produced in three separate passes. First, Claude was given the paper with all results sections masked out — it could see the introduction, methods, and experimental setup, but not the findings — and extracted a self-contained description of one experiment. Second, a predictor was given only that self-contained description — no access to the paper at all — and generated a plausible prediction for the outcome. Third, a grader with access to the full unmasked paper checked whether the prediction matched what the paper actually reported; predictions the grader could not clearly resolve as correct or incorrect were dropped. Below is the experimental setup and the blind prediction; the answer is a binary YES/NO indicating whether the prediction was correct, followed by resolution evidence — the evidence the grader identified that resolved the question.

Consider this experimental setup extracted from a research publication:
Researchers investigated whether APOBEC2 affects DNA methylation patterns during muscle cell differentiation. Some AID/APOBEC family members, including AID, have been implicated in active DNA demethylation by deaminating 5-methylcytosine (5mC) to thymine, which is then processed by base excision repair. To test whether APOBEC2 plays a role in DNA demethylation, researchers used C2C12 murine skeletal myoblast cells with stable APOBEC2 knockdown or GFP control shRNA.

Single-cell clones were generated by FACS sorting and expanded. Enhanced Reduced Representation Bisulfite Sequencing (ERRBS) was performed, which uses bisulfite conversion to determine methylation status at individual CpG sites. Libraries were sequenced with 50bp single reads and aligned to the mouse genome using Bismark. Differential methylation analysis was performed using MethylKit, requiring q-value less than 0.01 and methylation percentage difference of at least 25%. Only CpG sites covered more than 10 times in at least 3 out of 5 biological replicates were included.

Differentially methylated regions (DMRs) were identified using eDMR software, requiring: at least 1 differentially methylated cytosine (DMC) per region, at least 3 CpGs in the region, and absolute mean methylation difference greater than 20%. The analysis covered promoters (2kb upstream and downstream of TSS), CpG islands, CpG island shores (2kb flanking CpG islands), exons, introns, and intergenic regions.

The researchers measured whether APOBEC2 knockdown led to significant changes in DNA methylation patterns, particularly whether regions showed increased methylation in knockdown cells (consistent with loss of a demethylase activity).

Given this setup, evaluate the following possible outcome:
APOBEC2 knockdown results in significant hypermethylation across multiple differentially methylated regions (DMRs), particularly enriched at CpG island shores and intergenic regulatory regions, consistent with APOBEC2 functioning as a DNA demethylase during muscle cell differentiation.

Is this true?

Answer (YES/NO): NO